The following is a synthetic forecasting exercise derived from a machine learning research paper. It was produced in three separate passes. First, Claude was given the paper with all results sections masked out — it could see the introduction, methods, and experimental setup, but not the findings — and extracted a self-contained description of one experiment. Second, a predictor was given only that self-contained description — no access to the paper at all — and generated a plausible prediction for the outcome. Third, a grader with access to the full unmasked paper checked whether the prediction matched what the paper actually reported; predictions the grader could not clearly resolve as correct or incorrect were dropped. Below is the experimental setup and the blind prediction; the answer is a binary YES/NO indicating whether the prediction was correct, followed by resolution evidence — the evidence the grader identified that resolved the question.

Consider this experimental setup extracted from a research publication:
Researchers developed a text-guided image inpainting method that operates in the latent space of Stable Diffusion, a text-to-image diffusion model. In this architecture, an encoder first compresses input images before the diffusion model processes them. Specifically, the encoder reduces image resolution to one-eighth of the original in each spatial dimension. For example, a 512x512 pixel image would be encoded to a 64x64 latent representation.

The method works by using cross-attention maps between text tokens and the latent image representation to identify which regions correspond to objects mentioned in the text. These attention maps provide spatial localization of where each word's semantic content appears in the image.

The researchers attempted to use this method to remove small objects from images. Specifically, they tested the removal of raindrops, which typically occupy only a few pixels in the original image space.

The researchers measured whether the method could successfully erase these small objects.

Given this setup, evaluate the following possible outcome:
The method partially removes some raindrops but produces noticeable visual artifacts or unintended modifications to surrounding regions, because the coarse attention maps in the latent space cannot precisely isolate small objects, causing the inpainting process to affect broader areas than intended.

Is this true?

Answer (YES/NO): NO